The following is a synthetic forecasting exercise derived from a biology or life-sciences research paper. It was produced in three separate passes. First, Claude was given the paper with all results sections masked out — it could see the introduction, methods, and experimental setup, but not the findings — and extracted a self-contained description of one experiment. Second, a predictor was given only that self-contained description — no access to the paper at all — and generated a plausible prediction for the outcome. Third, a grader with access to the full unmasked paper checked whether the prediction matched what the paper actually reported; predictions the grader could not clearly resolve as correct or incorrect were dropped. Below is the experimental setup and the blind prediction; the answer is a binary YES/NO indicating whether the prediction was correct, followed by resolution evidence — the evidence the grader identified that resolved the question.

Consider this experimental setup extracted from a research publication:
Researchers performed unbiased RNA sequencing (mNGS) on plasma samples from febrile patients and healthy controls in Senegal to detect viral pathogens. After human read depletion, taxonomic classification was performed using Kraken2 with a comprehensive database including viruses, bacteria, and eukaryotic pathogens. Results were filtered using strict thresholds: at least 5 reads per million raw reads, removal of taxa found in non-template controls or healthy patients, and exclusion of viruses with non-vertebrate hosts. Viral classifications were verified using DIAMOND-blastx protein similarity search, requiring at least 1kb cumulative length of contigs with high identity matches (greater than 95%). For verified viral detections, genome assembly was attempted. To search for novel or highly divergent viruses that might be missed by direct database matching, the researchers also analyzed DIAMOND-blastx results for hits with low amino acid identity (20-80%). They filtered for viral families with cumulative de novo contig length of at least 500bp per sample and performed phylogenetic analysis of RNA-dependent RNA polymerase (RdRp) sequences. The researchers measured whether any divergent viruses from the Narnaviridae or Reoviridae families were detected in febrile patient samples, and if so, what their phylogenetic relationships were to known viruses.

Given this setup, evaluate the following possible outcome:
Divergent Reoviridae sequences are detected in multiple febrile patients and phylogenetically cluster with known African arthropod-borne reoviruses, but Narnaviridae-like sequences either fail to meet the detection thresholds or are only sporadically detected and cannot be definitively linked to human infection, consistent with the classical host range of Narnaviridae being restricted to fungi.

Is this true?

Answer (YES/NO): NO